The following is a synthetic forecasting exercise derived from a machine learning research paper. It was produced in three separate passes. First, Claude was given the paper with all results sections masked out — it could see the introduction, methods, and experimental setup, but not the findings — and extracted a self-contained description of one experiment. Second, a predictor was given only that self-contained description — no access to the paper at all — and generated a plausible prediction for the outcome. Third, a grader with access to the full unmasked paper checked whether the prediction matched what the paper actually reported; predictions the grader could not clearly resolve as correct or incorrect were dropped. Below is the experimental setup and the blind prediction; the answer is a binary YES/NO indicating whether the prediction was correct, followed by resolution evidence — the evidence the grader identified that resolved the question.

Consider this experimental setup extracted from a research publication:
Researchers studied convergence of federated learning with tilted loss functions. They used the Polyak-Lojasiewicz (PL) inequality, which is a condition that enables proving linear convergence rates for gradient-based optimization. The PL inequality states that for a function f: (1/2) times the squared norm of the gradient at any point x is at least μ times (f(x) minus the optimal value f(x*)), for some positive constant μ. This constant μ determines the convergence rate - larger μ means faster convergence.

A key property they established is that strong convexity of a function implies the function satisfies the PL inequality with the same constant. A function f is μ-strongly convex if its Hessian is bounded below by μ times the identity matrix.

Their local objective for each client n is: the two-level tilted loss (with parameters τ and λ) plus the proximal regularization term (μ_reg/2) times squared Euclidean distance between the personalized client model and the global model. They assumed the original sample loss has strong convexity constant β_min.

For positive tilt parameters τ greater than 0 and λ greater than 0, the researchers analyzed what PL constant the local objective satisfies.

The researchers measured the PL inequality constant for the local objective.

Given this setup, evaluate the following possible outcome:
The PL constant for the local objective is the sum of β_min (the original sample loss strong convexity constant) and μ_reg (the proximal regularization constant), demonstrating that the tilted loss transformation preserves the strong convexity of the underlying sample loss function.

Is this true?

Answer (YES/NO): YES